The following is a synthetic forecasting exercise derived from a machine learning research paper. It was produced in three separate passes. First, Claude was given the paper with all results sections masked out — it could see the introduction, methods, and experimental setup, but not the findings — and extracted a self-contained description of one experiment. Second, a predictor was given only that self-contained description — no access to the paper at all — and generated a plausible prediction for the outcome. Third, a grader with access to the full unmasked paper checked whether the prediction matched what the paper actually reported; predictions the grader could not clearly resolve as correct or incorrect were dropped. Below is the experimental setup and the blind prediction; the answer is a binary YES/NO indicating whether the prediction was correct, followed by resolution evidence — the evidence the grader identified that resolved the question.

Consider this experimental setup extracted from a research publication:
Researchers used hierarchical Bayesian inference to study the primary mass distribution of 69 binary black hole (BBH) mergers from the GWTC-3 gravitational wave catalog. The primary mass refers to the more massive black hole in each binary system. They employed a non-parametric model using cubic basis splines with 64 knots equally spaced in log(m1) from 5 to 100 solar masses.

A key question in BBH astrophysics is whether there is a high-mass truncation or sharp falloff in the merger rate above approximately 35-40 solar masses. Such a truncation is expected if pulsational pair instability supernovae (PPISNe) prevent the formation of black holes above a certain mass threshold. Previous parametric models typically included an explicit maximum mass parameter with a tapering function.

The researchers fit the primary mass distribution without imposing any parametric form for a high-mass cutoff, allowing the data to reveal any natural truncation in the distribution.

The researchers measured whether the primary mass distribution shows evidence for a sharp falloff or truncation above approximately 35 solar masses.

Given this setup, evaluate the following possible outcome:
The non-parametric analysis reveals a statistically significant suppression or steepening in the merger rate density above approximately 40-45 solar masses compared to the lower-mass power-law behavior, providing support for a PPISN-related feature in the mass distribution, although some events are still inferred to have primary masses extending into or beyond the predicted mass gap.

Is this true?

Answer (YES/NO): NO